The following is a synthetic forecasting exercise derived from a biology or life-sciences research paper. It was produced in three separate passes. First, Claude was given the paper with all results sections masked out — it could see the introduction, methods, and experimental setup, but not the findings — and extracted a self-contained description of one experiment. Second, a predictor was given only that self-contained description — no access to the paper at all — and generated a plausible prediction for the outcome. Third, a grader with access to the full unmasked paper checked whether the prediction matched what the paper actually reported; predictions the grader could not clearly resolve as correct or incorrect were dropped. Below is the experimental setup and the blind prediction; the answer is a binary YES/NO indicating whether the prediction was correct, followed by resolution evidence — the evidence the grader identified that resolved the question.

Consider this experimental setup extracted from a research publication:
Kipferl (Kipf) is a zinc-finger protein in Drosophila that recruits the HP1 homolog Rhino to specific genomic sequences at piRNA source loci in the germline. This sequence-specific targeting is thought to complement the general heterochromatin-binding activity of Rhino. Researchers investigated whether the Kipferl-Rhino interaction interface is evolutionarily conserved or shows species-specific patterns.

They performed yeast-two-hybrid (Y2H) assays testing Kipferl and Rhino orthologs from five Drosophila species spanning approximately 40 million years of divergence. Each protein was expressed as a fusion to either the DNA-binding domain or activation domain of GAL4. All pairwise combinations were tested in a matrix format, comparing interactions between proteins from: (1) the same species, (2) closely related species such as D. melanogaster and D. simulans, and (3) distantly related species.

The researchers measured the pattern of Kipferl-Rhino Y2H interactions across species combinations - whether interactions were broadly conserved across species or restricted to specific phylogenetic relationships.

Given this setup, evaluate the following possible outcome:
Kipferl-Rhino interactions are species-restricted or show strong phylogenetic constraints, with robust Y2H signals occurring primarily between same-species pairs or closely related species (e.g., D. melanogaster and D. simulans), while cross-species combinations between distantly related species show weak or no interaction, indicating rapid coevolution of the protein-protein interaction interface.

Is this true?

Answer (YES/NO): NO